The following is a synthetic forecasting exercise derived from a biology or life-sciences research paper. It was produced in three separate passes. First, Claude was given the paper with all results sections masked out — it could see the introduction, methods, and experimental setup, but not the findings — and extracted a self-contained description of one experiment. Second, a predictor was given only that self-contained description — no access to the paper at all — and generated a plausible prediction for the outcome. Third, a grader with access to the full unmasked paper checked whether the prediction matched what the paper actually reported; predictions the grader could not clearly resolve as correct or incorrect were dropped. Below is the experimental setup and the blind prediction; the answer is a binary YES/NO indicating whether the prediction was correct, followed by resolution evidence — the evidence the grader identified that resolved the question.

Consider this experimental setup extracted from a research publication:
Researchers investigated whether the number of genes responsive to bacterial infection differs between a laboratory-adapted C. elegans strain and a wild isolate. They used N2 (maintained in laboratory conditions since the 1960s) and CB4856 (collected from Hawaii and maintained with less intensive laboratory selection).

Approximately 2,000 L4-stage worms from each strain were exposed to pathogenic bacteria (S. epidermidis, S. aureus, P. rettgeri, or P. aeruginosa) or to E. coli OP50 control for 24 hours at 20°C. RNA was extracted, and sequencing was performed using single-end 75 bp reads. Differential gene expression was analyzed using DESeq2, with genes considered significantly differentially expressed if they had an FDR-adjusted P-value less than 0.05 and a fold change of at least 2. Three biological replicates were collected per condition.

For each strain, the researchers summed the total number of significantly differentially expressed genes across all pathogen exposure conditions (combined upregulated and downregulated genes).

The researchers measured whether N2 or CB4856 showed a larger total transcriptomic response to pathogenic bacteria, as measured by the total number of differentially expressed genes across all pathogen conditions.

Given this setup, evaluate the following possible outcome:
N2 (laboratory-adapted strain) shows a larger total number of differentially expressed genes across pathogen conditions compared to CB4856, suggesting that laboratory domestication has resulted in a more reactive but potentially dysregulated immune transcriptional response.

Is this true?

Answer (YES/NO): NO